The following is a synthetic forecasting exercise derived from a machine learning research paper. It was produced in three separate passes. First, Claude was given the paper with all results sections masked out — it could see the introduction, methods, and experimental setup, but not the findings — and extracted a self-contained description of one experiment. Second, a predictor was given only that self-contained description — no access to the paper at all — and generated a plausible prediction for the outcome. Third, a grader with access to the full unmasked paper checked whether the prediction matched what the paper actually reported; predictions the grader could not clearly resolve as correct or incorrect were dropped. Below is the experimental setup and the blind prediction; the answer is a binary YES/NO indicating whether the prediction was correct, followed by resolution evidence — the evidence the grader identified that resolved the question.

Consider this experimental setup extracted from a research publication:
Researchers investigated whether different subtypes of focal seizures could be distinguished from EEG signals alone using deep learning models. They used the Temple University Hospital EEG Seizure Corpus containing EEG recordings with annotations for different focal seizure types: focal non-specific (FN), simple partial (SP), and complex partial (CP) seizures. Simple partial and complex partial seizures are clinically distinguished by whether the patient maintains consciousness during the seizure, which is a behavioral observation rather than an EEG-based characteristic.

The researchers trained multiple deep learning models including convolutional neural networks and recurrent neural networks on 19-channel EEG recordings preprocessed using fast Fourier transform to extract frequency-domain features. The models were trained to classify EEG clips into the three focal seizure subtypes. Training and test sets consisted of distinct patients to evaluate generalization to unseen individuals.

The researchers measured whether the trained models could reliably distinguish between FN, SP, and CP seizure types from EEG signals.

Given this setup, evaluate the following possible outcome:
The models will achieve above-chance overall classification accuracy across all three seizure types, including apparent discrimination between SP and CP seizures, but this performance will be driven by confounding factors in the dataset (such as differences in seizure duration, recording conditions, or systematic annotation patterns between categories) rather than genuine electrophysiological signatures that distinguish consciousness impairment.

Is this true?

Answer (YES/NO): NO